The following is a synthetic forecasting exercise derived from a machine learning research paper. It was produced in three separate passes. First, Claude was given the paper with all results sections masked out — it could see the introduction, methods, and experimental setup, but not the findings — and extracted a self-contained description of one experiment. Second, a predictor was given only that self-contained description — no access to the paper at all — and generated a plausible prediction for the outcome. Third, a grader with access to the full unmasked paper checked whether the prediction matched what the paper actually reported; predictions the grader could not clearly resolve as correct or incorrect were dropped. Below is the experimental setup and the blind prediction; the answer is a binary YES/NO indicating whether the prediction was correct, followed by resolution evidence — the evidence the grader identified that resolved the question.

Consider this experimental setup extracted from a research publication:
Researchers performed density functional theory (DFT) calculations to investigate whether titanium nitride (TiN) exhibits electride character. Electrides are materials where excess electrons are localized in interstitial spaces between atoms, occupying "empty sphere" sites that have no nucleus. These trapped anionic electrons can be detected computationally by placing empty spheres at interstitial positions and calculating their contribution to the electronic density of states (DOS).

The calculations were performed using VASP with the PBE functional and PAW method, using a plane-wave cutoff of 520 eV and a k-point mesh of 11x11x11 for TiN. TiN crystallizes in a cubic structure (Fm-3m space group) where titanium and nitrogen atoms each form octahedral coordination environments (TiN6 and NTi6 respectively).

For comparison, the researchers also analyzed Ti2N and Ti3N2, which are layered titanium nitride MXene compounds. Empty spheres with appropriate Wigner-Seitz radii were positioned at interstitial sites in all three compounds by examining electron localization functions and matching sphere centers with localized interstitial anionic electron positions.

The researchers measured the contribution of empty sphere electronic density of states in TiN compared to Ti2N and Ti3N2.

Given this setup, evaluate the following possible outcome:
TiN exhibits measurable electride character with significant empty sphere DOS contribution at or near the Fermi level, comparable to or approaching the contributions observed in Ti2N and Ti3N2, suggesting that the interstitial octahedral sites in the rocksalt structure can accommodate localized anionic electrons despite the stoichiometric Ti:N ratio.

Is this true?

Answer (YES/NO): NO